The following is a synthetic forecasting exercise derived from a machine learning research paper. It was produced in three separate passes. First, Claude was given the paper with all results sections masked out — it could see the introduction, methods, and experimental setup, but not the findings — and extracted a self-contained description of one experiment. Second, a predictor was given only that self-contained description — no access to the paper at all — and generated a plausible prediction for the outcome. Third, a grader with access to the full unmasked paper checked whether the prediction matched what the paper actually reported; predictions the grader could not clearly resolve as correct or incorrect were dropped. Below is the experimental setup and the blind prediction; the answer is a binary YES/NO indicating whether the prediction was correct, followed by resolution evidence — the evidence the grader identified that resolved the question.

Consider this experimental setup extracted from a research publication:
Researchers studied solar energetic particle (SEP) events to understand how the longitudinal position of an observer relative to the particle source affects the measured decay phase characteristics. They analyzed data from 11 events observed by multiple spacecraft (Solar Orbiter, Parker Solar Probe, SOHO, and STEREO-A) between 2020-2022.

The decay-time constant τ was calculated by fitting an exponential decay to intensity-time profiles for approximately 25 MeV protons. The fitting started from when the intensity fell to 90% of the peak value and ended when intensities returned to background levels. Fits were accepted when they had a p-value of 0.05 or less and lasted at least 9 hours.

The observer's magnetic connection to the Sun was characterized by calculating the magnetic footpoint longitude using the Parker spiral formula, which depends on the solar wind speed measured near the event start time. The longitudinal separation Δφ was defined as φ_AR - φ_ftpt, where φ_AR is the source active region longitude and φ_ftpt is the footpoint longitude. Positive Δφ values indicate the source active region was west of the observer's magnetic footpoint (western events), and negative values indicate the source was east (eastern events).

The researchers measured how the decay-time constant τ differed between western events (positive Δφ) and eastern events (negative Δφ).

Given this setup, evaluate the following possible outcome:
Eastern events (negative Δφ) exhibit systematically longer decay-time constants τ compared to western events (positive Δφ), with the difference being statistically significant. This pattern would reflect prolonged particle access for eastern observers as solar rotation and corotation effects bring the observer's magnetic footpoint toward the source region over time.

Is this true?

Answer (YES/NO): YES